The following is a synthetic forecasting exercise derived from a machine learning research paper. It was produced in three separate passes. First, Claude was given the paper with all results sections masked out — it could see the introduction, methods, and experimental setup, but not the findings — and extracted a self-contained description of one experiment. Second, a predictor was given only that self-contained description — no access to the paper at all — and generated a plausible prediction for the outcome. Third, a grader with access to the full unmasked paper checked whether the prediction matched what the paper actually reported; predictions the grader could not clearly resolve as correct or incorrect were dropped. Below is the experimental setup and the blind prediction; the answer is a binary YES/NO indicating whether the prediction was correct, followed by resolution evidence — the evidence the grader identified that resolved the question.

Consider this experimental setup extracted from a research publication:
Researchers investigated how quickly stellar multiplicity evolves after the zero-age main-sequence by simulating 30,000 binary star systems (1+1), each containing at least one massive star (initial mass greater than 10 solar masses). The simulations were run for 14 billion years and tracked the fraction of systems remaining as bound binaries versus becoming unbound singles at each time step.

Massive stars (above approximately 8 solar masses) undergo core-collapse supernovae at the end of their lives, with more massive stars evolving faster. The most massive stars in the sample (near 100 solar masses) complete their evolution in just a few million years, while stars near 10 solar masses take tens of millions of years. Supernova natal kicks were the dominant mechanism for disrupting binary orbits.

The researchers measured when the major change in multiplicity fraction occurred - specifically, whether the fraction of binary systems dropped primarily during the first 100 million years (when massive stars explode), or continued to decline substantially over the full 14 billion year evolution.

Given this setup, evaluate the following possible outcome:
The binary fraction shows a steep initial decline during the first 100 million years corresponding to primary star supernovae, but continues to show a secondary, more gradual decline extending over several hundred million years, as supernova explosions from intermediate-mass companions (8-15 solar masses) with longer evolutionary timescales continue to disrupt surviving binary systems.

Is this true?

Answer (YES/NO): NO